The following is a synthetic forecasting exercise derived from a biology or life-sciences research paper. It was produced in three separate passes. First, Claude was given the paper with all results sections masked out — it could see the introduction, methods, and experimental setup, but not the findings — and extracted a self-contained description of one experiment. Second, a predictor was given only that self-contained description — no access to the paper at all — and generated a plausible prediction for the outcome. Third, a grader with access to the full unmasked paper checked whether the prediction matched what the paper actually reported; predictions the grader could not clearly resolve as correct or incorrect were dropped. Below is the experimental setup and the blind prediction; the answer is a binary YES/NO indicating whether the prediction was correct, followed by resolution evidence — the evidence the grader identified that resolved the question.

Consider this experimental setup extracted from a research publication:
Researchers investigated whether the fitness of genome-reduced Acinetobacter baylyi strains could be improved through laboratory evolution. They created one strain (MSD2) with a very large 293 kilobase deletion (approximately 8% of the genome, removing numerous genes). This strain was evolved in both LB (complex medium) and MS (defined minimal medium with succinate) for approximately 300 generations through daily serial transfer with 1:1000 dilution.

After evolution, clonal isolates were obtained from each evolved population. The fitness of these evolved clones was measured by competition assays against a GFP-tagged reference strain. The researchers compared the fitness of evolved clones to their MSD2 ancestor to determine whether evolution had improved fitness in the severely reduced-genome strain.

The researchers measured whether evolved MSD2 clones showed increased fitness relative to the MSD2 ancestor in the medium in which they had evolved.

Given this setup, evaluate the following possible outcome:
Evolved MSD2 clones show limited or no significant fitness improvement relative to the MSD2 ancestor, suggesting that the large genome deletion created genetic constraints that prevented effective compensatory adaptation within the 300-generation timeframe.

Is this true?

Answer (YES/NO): NO